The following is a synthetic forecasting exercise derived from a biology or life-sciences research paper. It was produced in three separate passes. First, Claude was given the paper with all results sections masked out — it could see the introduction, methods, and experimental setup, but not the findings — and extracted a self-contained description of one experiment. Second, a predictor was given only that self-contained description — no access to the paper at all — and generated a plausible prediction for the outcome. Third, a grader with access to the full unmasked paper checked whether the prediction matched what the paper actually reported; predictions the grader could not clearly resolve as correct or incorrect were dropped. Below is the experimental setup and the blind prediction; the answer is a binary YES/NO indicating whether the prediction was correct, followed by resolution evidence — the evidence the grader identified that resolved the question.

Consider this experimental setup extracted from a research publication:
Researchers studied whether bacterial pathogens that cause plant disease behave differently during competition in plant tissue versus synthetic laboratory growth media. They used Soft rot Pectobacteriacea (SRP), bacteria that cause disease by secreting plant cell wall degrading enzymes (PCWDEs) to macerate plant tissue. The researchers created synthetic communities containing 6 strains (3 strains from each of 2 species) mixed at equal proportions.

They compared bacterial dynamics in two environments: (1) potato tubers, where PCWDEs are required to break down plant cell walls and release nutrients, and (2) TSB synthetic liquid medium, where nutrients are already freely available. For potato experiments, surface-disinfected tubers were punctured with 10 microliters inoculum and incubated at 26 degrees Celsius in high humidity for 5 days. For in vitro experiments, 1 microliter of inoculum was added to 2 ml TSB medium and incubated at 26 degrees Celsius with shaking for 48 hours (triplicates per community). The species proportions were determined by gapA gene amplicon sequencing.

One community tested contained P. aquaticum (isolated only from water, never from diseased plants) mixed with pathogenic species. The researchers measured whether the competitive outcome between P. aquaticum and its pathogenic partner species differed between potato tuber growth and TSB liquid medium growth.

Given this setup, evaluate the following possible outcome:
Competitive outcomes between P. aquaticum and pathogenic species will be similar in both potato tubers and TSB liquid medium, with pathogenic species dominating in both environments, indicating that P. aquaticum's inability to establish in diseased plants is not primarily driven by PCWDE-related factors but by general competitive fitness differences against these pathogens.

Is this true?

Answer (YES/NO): NO